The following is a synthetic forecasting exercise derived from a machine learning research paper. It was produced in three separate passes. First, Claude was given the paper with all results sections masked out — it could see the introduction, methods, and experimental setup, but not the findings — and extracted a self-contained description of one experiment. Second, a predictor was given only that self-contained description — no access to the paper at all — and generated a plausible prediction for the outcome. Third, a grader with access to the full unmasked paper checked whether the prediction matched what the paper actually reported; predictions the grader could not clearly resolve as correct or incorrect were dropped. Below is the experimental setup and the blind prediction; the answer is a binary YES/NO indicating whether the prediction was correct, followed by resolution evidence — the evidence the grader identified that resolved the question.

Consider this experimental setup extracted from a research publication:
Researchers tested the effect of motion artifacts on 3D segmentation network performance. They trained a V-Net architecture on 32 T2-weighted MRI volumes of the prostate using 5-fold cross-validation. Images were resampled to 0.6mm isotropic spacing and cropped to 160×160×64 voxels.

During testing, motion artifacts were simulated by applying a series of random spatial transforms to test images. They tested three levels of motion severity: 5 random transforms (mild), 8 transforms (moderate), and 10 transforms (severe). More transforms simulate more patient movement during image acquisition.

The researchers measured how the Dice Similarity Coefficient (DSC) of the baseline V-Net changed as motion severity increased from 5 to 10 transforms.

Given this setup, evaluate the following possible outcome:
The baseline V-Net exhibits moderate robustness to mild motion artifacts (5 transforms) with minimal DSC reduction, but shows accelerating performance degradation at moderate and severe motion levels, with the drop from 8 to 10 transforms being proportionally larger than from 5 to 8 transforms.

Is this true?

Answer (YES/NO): NO